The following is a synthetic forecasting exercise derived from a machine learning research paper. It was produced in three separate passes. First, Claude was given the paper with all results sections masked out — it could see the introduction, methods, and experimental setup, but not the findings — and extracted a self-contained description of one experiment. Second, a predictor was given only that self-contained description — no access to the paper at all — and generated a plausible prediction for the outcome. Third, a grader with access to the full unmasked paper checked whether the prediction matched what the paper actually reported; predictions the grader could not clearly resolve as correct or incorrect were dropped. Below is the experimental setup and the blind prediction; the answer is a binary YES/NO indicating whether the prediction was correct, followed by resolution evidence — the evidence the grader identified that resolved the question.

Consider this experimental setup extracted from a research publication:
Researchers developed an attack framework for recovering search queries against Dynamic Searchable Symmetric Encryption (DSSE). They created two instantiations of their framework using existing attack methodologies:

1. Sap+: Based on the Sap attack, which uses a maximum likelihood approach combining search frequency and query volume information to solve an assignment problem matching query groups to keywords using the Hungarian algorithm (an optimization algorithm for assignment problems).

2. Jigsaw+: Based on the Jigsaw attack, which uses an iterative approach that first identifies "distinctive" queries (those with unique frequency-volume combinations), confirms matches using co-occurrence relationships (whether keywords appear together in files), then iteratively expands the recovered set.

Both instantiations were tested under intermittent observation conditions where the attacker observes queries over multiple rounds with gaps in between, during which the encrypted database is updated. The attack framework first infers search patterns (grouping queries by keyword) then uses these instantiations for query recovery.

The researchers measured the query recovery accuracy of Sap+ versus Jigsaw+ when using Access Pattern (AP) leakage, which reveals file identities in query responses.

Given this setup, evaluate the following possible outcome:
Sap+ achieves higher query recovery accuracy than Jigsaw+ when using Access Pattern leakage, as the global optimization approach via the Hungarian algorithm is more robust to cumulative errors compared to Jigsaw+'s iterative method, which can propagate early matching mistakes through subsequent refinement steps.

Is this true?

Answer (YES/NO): NO